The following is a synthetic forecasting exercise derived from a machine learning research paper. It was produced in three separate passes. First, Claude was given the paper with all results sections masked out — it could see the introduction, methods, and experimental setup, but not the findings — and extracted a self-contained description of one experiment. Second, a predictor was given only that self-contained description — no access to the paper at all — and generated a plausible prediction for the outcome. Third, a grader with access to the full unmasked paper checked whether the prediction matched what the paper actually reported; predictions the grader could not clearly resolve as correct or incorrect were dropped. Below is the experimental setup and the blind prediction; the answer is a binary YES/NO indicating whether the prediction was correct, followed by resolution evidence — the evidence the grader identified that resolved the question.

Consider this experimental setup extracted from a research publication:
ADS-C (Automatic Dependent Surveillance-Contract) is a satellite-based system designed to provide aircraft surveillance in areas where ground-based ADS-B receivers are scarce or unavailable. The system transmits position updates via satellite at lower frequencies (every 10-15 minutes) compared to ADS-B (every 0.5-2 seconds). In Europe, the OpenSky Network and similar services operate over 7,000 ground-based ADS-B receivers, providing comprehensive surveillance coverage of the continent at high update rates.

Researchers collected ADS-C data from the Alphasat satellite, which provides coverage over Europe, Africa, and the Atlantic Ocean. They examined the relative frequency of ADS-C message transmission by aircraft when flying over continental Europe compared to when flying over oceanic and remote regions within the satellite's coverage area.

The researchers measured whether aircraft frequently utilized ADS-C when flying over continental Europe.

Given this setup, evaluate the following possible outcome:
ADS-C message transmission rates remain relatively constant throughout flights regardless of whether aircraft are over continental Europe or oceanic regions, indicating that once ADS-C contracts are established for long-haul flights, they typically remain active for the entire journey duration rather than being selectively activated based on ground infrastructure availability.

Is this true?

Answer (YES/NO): NO